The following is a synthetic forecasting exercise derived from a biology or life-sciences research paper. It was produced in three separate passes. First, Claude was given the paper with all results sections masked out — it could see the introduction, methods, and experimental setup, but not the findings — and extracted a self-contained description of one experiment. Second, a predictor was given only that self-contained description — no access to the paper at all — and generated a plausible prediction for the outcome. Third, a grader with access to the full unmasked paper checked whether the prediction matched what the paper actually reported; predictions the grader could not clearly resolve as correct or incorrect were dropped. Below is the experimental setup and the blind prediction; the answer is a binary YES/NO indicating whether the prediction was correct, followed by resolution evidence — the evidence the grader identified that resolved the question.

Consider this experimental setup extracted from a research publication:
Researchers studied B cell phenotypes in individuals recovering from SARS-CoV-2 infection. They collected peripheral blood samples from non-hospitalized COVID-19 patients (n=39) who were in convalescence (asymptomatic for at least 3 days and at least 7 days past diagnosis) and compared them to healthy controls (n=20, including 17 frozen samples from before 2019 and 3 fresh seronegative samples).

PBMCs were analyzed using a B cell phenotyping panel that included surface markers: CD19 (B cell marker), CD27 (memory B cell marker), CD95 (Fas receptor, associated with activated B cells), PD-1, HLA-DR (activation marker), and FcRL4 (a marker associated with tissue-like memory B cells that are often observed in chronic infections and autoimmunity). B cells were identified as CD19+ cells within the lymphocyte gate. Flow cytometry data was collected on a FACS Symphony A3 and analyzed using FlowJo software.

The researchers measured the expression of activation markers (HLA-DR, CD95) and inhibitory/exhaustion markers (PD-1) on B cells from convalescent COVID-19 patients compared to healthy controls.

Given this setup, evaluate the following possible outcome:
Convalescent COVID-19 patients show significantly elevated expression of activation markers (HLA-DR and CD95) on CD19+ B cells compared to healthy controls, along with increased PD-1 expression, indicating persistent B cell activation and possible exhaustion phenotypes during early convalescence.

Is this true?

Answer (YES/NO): NO